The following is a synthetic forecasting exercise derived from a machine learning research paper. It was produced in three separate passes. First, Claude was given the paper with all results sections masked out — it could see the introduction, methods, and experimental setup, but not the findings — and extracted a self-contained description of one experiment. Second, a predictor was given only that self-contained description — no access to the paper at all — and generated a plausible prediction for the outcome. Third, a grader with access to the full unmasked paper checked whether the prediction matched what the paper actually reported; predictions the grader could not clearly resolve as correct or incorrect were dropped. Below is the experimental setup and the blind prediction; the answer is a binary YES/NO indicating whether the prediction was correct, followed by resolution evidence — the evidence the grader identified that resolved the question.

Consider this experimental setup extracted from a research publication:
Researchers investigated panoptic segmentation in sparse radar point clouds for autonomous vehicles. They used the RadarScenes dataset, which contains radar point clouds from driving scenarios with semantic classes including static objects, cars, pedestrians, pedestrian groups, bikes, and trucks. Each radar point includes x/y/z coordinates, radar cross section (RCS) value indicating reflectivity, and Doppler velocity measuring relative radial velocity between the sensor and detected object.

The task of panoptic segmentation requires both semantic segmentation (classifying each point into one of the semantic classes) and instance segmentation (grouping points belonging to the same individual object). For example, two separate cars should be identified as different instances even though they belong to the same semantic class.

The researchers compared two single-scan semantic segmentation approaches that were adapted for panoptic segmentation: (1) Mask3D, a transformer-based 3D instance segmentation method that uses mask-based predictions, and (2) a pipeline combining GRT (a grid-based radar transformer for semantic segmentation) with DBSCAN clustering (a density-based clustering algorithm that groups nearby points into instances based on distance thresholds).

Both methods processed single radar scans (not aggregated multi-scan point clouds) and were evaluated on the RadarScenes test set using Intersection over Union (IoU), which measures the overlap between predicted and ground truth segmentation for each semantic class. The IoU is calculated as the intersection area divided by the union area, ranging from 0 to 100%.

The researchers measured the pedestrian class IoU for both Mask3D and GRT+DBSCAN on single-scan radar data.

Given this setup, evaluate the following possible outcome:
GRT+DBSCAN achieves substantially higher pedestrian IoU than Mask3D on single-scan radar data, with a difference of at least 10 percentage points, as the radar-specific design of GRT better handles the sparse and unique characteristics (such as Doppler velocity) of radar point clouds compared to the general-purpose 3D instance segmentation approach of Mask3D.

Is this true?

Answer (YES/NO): NO